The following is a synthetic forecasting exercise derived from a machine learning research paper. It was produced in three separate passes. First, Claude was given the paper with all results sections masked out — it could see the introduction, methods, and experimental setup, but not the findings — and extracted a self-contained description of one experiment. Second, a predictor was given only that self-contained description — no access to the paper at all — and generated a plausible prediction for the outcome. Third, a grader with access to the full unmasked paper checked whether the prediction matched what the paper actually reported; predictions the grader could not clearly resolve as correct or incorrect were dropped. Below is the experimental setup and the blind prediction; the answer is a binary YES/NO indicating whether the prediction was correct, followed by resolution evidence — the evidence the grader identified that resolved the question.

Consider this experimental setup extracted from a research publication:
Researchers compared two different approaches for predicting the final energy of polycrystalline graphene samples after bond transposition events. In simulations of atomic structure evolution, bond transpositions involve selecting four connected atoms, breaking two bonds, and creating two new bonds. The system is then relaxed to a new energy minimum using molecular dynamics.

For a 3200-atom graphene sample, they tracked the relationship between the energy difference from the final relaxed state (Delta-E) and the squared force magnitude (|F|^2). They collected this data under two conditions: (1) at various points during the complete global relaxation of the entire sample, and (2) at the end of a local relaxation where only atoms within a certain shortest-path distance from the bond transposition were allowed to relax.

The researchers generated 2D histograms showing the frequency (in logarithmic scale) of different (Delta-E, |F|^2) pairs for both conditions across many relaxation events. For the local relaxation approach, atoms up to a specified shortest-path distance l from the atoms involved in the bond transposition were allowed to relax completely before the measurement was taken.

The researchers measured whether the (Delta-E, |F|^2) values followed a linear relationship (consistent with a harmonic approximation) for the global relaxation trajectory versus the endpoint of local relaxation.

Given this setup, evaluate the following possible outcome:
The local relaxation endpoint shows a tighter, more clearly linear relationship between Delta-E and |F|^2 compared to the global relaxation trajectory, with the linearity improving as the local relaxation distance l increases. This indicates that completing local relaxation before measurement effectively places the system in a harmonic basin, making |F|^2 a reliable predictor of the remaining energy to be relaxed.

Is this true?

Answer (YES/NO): NO